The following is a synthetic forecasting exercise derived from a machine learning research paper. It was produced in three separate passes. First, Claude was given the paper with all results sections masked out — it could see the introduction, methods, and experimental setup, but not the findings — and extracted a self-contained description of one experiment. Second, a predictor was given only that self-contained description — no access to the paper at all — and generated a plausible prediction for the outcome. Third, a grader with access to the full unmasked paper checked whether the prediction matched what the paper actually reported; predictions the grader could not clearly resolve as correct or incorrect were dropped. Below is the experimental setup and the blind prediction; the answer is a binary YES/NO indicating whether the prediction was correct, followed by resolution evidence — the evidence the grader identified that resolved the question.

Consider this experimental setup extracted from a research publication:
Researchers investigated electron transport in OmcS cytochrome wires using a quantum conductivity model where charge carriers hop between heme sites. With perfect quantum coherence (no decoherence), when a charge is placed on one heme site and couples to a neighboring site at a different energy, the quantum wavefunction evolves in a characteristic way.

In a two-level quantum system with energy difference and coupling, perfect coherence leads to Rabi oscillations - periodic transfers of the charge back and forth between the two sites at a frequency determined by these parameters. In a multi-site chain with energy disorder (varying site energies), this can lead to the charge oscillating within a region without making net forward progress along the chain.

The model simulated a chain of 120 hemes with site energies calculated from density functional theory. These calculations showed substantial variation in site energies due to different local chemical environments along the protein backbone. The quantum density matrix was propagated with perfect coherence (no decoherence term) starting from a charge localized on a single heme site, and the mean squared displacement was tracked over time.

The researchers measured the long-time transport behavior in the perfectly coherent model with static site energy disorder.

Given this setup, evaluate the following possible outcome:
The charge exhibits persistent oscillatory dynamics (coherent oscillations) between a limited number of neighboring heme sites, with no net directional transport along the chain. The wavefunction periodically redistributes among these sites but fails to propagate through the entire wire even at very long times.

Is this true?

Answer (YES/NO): NO